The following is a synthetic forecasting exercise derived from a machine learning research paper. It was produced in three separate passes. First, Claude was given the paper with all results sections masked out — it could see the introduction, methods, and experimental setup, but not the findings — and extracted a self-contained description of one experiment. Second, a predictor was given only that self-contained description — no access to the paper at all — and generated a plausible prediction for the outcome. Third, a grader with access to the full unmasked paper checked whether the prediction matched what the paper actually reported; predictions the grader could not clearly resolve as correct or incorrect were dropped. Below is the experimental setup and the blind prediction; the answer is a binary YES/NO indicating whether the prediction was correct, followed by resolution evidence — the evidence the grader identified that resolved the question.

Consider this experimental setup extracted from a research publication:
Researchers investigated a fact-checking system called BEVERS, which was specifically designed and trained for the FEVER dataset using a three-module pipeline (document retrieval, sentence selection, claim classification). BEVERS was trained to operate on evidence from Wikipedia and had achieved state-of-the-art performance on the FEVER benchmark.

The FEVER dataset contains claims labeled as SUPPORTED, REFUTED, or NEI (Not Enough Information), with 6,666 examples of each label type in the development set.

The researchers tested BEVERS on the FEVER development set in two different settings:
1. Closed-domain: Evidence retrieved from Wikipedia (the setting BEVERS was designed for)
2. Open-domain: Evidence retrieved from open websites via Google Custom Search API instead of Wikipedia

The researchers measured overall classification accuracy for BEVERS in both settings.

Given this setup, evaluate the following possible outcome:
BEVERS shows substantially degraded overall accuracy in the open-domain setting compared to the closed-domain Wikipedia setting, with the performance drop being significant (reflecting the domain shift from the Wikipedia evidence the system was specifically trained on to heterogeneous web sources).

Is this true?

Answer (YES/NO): NO